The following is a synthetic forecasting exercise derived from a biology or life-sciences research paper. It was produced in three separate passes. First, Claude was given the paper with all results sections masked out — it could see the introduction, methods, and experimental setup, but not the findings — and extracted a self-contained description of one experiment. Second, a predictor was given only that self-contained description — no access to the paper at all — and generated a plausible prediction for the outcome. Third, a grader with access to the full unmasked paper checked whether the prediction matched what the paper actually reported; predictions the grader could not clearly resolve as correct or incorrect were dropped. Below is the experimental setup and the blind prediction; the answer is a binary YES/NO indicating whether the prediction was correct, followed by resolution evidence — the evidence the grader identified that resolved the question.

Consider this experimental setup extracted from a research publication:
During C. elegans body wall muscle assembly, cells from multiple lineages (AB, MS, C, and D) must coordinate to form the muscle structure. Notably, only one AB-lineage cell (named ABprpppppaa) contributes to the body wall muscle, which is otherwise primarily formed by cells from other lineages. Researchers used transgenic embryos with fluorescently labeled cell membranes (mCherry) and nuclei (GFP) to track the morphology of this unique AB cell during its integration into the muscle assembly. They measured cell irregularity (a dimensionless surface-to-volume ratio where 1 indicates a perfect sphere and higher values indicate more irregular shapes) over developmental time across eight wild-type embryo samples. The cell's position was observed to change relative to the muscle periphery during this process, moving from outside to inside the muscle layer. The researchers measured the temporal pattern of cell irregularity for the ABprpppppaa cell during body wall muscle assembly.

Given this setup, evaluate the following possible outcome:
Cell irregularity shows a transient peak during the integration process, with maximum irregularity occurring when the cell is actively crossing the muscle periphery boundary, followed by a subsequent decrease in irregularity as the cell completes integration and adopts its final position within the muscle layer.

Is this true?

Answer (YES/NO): NO